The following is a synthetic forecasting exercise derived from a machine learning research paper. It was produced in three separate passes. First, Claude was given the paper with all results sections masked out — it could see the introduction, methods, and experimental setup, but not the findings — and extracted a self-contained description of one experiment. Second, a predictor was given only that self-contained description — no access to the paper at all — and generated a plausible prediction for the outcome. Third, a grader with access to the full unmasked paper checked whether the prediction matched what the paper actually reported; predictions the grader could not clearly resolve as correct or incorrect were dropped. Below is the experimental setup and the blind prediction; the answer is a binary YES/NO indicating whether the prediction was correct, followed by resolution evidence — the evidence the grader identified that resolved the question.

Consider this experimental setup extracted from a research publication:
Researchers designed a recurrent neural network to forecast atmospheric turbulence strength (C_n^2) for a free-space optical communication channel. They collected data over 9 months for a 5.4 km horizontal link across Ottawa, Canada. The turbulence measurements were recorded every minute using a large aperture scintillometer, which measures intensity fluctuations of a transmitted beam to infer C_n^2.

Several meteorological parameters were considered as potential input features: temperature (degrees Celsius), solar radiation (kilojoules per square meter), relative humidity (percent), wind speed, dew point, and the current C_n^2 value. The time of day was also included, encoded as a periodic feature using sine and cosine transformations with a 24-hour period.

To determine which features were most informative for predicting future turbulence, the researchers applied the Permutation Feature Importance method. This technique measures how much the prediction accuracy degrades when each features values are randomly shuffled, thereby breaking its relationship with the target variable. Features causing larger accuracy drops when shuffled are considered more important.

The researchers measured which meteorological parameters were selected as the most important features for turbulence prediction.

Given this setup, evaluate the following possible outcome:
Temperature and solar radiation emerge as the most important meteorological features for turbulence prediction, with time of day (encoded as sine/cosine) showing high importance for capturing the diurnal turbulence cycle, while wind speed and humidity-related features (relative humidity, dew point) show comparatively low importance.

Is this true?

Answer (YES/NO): NO